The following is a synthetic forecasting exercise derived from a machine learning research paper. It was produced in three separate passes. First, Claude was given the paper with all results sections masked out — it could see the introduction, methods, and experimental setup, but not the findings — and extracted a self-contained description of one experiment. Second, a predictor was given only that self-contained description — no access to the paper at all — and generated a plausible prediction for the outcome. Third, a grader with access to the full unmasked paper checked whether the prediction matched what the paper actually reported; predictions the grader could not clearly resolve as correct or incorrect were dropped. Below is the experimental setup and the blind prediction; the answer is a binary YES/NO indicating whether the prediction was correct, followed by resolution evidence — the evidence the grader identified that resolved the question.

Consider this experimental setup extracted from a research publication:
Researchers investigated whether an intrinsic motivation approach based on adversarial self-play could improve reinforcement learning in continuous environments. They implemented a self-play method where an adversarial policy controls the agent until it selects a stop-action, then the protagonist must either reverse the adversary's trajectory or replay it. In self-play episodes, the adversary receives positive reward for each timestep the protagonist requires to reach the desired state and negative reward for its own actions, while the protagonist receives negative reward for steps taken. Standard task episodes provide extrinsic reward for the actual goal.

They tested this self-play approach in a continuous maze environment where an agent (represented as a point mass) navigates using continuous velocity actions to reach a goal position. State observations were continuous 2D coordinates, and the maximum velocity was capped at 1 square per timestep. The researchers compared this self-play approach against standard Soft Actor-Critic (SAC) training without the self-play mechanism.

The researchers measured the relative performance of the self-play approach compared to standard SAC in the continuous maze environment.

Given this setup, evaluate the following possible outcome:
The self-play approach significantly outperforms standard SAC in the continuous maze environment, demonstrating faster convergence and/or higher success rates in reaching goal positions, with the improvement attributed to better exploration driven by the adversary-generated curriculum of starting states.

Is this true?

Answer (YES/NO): NO